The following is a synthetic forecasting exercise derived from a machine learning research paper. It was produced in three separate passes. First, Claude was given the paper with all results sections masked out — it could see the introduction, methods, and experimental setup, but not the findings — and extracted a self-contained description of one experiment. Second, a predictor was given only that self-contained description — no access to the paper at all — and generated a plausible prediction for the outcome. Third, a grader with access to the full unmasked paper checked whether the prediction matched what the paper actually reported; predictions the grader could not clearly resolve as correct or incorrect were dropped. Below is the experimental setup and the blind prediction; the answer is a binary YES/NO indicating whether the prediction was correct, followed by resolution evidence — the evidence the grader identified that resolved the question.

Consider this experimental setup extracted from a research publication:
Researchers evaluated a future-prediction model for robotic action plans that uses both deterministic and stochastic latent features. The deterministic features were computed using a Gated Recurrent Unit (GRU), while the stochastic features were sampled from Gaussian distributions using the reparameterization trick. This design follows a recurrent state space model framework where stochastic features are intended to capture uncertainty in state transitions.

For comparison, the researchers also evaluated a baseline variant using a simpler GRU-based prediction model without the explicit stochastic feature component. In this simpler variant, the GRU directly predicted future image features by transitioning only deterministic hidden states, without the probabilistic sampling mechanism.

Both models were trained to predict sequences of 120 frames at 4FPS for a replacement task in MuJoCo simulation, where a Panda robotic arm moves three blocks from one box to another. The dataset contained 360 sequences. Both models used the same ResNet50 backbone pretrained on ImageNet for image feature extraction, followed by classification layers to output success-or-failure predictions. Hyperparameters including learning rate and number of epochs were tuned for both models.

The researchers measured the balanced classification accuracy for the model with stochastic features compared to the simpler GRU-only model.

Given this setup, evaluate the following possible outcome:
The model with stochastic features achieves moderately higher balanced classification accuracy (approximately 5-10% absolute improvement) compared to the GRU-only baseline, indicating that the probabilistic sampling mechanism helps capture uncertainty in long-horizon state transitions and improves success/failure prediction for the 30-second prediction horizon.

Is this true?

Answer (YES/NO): NO